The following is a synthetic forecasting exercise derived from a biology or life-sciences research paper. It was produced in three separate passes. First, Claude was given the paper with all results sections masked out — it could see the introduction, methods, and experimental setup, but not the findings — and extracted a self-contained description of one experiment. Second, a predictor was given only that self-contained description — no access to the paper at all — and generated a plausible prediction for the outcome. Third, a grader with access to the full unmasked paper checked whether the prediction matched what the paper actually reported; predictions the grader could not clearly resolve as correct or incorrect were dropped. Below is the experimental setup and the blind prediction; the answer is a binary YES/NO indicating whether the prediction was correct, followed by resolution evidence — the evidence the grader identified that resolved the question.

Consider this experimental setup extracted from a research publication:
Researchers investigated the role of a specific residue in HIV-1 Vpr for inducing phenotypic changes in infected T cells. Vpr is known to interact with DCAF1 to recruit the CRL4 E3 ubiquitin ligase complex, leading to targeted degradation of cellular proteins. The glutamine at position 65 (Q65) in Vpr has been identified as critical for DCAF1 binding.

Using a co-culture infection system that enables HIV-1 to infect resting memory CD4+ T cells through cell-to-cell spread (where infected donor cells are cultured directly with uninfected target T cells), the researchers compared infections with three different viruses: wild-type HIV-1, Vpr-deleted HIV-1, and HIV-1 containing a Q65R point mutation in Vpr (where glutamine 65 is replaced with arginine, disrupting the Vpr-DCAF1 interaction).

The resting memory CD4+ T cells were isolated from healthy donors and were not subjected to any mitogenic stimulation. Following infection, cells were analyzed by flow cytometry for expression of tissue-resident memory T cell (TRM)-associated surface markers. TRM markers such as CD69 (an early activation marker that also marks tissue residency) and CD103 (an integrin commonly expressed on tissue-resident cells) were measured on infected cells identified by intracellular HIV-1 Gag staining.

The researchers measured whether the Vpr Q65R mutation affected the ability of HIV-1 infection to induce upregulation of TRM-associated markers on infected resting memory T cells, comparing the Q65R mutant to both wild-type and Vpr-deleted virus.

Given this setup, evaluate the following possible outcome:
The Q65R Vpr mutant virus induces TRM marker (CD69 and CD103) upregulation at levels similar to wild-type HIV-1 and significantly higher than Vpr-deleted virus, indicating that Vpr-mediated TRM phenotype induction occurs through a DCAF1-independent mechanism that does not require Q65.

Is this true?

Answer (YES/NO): NO